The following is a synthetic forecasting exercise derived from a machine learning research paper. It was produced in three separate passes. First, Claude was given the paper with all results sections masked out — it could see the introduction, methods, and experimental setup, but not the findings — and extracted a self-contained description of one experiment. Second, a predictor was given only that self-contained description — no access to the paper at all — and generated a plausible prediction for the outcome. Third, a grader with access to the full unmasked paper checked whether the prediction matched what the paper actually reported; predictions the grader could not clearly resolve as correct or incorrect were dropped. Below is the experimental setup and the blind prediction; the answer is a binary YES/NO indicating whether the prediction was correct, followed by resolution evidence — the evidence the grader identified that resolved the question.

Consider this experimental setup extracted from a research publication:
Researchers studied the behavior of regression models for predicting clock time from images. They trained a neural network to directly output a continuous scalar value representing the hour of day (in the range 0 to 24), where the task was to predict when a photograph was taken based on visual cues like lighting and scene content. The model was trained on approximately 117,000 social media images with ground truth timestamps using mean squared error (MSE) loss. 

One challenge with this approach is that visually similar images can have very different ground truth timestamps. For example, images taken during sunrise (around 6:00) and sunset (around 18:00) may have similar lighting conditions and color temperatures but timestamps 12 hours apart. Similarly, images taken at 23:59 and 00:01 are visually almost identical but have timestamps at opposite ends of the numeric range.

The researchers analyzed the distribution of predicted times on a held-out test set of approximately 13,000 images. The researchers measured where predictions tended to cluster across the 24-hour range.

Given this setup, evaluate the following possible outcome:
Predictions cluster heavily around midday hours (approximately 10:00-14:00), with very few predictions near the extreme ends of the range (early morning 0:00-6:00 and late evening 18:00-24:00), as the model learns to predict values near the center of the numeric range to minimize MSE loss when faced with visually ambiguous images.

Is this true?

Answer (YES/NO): YES